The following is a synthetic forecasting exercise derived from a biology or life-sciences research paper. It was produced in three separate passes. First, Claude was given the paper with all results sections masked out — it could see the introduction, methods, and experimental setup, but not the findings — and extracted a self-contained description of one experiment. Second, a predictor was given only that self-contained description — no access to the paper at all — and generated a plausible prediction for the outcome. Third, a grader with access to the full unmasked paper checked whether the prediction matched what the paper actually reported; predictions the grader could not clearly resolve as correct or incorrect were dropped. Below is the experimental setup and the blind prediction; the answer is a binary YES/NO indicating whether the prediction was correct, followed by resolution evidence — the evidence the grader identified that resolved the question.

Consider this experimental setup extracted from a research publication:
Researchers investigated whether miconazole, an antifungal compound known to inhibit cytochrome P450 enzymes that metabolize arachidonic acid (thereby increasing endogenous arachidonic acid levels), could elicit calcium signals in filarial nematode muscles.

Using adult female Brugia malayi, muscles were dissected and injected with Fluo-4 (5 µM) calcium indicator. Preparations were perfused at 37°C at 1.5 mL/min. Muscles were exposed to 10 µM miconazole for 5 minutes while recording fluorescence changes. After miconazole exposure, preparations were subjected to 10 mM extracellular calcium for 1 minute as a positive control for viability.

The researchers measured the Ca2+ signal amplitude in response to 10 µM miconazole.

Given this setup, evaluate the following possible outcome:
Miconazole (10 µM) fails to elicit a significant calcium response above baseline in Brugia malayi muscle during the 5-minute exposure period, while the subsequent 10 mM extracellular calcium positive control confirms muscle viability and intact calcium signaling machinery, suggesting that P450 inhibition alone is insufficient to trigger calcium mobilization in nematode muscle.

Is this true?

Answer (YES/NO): NO